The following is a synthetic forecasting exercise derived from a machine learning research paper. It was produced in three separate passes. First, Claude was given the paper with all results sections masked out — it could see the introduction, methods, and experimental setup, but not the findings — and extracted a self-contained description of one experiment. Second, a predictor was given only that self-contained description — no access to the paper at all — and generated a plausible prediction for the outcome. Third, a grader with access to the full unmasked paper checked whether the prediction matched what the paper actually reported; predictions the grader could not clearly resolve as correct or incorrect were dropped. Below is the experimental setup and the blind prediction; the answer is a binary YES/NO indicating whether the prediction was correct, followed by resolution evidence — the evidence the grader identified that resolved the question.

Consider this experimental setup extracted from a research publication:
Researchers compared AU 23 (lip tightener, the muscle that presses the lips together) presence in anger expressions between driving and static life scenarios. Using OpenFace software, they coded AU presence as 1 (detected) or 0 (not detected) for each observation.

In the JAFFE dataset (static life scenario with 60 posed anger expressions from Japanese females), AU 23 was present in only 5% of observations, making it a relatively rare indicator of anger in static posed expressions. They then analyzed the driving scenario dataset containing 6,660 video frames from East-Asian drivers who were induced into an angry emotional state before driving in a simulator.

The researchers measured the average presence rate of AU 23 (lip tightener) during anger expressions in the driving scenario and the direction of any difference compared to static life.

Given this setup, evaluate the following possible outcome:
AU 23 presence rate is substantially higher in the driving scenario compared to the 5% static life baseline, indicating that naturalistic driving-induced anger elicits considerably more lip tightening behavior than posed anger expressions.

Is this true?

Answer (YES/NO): YES